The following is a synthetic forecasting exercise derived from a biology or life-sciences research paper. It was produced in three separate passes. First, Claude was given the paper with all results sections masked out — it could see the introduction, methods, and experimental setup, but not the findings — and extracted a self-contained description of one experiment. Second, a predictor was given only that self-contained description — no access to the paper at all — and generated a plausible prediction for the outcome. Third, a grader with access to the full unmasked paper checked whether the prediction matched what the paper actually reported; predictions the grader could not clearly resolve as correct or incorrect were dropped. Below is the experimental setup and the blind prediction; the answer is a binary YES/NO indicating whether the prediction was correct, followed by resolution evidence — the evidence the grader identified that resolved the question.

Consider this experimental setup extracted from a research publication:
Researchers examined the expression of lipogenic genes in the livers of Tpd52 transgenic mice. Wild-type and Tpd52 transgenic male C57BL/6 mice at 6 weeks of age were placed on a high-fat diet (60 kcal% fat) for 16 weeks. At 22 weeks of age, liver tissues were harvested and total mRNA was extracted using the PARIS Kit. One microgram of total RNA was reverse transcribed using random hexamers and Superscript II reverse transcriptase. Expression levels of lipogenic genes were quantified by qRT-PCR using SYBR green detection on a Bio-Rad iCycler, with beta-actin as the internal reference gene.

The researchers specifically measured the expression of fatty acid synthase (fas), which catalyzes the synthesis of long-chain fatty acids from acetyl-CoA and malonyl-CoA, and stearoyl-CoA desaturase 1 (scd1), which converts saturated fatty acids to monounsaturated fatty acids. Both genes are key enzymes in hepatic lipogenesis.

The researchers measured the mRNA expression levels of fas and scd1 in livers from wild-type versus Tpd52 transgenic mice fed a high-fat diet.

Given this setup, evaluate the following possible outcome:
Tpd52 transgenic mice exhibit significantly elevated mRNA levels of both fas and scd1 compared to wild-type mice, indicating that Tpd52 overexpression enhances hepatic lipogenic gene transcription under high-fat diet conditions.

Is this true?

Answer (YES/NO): YES